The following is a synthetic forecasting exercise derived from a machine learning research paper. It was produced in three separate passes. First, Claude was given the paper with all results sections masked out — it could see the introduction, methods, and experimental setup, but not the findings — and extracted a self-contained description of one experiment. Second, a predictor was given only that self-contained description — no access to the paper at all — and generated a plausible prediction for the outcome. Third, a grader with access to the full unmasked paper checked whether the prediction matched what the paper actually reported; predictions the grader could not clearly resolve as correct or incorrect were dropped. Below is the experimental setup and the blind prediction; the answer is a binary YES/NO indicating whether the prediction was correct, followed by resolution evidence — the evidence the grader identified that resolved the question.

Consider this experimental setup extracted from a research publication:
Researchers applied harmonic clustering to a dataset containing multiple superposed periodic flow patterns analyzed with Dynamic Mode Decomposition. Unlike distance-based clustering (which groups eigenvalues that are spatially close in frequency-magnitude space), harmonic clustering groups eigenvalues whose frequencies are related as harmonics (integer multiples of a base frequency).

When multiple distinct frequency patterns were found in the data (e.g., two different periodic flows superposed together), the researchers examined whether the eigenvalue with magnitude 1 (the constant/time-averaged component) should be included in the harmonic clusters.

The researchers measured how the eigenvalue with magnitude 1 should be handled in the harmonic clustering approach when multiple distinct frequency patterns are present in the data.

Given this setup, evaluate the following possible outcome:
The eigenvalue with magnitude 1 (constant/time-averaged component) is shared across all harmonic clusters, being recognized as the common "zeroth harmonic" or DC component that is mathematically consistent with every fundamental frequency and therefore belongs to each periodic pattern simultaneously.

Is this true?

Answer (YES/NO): NO